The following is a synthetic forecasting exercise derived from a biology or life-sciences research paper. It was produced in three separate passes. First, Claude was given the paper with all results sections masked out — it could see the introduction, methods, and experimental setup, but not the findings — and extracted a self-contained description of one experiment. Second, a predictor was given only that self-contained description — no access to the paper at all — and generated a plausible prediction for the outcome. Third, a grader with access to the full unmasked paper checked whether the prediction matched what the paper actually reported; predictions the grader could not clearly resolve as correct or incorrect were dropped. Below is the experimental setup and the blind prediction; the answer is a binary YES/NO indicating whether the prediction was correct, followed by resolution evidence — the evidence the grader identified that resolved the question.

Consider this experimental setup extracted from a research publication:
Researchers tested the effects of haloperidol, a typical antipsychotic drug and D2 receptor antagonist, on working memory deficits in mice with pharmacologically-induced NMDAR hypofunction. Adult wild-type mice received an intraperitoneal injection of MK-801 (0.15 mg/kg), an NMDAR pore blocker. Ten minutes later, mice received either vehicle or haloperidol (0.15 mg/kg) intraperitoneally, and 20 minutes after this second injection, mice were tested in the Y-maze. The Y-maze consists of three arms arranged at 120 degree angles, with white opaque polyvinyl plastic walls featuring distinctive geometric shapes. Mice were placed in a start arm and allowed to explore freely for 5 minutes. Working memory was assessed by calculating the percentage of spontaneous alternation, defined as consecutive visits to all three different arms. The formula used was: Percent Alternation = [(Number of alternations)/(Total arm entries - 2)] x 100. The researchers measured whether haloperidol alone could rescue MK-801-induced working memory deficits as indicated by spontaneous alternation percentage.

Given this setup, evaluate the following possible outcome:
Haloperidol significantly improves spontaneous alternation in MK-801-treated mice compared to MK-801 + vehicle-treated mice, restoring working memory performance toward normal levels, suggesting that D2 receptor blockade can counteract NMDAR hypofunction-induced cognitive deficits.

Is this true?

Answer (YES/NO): NO